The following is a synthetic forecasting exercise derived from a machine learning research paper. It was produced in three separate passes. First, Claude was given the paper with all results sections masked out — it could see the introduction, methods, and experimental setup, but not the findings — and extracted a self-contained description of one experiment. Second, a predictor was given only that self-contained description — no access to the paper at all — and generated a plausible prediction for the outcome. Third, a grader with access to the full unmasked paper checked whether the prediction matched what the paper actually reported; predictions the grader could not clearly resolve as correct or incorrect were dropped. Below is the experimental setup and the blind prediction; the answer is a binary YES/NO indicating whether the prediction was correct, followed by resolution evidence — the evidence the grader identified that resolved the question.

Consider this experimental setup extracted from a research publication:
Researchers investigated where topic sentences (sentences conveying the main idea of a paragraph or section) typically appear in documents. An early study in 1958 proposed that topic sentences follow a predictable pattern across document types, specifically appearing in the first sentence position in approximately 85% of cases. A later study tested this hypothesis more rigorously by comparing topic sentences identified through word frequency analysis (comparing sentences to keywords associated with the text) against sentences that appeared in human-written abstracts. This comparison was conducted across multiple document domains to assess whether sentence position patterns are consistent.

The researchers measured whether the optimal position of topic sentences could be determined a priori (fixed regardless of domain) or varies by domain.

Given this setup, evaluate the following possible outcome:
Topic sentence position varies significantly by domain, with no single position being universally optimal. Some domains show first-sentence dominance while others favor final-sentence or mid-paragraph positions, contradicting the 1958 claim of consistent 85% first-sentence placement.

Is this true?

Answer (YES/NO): YES